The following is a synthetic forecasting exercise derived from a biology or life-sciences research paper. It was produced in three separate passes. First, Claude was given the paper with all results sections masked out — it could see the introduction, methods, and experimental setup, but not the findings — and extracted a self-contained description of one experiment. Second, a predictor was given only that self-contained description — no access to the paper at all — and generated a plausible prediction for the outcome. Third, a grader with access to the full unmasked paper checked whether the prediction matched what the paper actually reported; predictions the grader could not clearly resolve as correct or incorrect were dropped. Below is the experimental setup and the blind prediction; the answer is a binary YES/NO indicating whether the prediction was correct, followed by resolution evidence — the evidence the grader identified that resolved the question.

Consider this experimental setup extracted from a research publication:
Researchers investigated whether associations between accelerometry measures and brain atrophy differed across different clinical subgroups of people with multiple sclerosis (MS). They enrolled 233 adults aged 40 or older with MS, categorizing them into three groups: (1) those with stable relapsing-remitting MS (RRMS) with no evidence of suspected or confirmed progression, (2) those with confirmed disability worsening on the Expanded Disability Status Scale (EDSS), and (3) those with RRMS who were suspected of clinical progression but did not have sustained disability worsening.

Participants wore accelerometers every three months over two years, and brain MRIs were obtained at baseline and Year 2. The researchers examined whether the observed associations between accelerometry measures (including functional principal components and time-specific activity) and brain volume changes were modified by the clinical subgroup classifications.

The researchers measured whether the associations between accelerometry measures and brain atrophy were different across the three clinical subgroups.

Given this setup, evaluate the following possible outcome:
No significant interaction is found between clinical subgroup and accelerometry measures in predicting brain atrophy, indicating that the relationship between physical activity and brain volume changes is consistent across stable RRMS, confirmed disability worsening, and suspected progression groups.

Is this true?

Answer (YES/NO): YES